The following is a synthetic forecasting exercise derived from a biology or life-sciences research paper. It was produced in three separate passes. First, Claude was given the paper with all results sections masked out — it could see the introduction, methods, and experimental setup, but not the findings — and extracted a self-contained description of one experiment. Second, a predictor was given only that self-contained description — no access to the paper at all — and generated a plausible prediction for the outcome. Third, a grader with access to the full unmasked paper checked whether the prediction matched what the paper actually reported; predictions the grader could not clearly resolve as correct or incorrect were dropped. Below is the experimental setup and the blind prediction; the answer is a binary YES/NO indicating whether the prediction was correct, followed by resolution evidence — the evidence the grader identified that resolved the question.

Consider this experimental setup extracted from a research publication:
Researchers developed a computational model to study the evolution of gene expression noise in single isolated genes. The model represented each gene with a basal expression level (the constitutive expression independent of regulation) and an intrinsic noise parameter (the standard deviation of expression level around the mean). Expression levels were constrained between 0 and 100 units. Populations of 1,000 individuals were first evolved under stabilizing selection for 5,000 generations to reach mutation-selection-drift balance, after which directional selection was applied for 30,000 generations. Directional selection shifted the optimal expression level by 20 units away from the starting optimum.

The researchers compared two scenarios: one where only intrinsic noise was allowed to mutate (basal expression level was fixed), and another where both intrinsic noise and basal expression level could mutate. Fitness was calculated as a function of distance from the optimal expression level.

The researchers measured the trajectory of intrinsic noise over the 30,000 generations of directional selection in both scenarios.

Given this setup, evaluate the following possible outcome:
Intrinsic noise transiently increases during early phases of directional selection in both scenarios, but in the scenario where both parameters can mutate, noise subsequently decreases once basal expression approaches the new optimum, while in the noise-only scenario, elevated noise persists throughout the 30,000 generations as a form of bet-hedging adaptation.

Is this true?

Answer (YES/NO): YES